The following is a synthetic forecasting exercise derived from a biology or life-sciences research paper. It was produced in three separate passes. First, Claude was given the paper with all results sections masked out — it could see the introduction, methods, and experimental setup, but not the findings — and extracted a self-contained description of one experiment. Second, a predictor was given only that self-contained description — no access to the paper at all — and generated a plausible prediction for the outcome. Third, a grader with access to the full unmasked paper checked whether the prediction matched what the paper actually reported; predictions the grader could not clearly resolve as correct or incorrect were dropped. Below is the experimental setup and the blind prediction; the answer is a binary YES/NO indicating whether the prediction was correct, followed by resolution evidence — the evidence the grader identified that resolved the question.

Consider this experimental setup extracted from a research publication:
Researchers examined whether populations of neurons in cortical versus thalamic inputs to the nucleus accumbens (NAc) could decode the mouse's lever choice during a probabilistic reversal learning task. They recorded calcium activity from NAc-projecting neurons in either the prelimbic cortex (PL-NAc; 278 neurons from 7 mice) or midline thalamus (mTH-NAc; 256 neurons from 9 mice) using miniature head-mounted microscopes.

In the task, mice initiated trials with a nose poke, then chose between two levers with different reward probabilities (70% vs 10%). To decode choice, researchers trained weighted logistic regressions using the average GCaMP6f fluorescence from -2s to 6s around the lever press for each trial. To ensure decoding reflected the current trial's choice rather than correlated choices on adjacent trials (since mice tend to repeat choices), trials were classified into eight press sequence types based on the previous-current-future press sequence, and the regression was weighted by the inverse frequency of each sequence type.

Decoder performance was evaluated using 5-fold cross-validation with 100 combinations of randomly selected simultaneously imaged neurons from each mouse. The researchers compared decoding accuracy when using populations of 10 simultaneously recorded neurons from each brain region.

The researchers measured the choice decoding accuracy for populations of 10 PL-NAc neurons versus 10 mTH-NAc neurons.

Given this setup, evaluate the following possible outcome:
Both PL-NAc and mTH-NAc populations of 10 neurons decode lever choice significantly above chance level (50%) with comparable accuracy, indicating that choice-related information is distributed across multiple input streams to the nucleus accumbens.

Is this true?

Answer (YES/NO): NO